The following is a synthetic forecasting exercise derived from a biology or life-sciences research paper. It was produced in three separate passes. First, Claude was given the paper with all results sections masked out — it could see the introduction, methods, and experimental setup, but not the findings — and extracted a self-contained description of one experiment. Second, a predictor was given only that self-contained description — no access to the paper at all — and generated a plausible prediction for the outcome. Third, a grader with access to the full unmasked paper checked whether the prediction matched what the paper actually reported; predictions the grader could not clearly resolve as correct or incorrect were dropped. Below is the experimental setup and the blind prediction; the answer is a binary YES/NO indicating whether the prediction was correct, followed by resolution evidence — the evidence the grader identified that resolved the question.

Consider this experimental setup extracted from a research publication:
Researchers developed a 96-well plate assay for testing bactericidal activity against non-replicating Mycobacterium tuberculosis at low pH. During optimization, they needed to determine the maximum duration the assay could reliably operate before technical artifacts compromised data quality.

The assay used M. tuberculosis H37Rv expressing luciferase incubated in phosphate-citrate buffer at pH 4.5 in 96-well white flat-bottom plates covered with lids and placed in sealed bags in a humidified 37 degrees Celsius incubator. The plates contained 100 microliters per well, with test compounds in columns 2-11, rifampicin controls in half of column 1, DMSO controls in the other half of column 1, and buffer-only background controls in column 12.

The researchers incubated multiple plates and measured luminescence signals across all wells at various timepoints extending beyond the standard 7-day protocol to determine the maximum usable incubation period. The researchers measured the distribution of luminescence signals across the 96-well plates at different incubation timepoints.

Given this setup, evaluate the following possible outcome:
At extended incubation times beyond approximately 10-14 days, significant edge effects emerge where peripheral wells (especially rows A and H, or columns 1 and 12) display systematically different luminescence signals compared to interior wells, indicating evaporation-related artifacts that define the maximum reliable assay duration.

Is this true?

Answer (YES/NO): YES